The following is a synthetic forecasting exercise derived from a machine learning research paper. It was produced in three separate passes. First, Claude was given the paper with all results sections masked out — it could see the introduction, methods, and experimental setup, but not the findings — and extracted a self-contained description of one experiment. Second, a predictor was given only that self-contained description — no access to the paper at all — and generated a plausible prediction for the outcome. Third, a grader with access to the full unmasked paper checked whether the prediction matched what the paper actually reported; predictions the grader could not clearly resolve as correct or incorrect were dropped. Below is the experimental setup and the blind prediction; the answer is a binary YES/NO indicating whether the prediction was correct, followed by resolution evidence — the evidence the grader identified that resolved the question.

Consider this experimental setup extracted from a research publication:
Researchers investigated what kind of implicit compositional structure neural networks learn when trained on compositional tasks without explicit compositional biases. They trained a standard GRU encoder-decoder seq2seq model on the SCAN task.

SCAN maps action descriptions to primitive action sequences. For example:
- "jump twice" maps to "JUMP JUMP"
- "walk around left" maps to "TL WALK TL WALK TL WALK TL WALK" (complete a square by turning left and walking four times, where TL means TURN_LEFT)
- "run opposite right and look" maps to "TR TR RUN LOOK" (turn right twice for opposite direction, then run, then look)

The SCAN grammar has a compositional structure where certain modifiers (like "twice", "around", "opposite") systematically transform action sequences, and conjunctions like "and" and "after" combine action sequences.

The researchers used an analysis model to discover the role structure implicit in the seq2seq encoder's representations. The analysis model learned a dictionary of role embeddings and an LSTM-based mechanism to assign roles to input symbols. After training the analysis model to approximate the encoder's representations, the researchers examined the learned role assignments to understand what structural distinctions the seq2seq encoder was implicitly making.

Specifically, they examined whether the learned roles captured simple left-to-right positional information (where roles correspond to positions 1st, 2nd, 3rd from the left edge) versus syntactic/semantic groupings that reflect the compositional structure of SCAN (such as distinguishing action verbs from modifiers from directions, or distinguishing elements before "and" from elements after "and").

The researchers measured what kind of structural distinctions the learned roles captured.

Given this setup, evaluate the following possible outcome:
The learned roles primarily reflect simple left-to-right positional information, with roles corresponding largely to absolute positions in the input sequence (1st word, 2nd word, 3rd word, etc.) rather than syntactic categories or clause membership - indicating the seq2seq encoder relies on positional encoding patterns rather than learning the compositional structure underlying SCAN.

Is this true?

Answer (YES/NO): NO